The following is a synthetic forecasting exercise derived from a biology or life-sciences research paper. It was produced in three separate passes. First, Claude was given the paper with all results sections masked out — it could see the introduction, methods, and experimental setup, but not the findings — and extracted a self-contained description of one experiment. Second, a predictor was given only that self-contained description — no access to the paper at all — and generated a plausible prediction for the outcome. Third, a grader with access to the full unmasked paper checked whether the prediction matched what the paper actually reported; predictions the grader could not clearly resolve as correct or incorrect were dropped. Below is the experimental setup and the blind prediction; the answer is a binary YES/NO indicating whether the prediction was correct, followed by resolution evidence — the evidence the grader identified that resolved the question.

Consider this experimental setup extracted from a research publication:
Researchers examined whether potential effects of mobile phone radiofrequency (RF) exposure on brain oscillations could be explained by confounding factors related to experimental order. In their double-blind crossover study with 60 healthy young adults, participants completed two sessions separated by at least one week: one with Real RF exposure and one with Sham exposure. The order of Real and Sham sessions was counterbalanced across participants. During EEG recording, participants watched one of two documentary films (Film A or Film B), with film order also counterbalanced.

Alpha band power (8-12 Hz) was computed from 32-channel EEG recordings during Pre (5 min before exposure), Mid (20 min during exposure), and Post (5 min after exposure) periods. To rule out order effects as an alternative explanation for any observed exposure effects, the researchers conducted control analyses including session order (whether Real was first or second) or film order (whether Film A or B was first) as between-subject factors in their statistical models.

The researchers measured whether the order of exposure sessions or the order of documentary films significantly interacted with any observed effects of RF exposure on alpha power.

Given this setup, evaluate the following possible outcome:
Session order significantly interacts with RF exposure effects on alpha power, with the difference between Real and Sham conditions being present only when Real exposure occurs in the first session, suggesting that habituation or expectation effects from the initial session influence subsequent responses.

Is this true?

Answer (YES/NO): NO